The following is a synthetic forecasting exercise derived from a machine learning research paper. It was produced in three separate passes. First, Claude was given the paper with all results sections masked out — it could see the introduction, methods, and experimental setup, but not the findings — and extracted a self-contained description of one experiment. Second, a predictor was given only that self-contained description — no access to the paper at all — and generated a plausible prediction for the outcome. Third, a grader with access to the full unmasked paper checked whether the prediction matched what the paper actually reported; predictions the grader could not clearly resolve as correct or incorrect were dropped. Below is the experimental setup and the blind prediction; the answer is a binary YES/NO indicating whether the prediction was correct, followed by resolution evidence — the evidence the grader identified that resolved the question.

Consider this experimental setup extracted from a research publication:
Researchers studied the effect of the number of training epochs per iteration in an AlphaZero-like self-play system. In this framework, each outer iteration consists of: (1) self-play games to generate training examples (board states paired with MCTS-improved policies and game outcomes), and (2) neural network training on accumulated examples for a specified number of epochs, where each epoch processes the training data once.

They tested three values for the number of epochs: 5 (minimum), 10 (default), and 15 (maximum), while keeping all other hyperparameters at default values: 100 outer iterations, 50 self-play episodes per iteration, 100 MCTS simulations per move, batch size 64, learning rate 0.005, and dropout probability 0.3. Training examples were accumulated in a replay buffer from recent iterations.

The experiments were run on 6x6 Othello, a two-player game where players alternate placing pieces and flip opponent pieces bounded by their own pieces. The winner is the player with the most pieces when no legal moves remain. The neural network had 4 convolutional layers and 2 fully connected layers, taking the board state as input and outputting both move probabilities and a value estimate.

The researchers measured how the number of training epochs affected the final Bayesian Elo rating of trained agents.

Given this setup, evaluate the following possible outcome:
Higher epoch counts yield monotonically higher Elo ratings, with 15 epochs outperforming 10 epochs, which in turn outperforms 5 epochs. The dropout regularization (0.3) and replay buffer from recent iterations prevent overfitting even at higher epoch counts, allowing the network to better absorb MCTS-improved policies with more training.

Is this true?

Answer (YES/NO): NO